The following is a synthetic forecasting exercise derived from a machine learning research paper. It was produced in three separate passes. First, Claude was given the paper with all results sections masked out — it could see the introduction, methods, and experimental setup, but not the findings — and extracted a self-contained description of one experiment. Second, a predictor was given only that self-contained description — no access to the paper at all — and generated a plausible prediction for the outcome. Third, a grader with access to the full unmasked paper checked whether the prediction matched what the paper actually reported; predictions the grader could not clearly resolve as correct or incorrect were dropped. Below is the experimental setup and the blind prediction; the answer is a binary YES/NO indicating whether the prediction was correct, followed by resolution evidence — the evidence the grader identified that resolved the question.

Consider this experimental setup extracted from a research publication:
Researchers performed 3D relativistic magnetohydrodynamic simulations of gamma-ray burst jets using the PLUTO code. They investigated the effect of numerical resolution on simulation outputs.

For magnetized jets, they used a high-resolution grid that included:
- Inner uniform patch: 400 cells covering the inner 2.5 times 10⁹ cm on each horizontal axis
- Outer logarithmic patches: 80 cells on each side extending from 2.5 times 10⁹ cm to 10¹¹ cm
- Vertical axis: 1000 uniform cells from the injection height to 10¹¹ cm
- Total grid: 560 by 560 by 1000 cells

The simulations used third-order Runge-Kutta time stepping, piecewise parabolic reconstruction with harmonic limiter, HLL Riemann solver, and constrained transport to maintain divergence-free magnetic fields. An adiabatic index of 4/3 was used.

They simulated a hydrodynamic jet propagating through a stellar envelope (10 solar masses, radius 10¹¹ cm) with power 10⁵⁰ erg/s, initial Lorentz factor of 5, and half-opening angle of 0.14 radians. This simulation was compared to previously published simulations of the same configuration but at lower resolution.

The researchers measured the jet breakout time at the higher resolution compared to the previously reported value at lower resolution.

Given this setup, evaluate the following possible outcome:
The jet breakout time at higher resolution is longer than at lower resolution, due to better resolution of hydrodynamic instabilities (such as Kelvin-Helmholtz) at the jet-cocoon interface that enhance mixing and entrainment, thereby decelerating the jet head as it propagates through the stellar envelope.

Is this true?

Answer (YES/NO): NO